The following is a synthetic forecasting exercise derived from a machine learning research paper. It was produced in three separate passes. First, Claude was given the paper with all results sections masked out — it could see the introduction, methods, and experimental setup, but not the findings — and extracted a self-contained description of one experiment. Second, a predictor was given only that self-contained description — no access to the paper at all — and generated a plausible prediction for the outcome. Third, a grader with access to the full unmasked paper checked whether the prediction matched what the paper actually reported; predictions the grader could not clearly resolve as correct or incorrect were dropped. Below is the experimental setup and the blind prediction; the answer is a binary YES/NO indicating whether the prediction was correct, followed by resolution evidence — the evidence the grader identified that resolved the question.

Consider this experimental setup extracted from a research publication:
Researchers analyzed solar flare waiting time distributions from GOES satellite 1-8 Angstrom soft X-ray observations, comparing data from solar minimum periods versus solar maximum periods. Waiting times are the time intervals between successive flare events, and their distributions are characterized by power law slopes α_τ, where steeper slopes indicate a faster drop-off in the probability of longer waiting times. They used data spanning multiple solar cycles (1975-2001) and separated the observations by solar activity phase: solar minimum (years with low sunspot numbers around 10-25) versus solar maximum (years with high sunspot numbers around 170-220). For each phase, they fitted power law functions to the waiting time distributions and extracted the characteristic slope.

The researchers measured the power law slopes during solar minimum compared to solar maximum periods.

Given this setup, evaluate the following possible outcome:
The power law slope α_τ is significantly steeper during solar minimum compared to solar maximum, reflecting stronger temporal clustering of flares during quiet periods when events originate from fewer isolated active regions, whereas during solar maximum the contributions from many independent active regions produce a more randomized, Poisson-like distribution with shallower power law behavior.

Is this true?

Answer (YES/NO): NO